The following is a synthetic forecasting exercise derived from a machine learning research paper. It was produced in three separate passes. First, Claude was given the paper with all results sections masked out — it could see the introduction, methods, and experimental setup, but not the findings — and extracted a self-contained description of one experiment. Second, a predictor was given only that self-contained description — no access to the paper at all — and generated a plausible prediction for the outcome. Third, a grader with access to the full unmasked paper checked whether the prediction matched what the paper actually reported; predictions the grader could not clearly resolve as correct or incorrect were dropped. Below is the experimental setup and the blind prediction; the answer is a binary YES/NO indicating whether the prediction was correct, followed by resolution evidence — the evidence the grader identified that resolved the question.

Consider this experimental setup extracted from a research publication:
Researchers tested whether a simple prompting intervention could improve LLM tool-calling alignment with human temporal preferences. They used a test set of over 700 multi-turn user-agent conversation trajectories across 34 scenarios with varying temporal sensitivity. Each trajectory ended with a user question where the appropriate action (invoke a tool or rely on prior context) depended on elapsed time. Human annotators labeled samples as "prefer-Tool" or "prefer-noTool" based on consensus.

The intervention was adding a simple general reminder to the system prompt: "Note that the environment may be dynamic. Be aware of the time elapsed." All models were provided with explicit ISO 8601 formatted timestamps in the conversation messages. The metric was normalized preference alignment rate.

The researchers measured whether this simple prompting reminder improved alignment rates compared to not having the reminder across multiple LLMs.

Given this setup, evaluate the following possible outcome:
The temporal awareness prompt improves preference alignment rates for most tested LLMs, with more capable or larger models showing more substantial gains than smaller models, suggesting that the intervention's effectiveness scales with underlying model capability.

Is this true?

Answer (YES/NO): NO